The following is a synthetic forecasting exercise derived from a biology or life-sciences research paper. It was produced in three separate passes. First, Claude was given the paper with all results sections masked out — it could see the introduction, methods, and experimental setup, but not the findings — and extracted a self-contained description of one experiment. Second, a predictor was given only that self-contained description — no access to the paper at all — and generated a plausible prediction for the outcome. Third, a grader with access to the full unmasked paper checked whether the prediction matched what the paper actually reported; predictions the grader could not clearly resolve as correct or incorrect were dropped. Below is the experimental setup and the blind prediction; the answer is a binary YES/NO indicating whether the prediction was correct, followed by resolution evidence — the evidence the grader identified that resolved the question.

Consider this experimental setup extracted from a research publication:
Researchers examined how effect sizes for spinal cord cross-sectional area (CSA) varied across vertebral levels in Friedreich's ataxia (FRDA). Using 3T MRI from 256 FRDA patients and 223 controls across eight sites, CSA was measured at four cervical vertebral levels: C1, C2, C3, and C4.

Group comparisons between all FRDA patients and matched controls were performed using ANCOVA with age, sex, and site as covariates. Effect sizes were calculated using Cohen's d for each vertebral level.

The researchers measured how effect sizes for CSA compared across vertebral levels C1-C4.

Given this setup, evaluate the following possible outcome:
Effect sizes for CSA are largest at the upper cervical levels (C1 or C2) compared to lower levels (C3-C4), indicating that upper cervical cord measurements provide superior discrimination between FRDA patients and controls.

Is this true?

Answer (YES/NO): YES